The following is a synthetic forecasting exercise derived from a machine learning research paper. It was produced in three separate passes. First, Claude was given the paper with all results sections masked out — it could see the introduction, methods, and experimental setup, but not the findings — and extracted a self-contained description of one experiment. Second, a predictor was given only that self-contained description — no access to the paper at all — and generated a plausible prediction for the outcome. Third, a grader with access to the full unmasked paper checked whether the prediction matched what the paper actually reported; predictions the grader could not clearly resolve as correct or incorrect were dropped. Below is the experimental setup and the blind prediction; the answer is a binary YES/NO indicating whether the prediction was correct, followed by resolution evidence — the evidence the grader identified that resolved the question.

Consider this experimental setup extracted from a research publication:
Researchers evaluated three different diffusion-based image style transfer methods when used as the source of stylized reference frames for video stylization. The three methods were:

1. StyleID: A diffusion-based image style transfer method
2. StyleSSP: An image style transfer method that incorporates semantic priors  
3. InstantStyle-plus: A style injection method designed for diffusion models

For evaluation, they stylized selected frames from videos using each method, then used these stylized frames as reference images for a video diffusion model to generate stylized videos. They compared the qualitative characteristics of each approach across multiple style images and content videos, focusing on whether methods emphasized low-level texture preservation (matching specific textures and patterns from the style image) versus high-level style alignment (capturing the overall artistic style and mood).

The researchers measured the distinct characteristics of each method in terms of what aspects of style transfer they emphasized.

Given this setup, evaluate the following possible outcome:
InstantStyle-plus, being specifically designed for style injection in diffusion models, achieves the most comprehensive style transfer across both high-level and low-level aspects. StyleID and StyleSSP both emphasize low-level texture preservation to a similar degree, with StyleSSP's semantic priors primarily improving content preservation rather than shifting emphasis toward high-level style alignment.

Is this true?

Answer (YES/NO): NO